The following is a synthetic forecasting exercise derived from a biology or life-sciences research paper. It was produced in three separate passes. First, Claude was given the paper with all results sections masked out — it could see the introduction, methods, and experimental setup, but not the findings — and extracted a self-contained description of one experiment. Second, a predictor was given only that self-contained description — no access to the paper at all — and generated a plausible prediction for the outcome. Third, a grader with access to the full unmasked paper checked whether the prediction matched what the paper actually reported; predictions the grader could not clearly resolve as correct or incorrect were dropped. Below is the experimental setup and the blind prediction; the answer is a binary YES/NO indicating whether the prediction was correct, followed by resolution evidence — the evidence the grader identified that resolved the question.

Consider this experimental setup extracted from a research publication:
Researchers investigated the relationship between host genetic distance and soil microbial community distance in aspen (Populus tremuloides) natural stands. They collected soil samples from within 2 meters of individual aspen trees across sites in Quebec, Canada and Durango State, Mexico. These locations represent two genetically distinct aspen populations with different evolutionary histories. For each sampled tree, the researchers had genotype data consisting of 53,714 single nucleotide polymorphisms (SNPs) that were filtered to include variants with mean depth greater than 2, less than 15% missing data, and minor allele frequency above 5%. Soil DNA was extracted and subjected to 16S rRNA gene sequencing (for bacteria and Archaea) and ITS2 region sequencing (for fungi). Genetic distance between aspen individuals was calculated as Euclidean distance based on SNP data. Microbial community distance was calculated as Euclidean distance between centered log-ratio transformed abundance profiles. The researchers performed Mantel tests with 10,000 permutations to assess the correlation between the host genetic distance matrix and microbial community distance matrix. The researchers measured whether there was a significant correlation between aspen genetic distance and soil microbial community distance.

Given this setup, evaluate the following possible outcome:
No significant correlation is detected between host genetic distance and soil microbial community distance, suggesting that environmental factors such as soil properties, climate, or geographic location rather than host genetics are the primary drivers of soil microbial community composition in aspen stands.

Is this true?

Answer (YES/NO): NO